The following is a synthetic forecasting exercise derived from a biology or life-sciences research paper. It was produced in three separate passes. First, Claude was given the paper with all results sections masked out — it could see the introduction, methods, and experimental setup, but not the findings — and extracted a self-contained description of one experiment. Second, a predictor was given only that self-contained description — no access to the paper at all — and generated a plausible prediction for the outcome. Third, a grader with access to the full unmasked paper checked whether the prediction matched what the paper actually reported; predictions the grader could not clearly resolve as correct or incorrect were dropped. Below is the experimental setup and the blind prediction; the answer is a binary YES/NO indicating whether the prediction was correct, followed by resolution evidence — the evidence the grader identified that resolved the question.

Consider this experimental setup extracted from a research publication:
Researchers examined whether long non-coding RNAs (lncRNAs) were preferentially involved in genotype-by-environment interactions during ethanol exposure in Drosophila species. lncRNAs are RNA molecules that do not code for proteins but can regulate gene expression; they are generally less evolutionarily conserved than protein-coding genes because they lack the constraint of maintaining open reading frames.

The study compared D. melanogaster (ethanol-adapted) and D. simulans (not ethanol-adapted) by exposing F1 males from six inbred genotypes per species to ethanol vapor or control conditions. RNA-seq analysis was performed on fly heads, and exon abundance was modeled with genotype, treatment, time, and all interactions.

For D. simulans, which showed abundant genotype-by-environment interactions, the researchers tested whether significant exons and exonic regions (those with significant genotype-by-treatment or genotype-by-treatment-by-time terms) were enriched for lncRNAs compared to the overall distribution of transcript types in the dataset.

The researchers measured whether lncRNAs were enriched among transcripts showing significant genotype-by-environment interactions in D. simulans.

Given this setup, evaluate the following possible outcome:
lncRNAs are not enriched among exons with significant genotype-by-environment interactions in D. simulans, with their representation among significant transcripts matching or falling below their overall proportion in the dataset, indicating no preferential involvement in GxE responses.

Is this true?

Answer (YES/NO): NO